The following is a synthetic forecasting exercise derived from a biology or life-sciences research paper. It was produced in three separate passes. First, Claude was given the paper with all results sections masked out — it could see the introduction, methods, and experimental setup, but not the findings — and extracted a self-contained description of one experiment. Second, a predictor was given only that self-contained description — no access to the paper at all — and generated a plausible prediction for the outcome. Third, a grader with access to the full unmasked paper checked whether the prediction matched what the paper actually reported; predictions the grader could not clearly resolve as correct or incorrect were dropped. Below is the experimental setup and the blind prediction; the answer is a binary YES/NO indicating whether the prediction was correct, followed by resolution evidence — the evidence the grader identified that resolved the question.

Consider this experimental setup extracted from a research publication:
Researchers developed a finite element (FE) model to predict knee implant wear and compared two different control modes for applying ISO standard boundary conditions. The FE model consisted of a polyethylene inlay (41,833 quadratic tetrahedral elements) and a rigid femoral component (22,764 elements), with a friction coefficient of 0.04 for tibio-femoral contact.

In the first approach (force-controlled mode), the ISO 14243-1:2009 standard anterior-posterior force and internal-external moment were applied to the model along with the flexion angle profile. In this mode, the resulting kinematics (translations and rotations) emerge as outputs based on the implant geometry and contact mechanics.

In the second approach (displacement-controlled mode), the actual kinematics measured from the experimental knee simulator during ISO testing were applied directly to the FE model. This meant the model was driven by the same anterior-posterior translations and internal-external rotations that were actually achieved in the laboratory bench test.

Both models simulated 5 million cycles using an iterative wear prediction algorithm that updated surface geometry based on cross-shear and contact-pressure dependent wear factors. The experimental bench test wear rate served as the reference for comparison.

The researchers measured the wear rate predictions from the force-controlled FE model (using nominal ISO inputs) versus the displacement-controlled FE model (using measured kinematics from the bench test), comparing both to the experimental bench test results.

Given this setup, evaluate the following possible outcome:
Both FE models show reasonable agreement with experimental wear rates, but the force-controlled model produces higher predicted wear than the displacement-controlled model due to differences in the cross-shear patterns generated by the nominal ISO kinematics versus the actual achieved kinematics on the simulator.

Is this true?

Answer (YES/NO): NO